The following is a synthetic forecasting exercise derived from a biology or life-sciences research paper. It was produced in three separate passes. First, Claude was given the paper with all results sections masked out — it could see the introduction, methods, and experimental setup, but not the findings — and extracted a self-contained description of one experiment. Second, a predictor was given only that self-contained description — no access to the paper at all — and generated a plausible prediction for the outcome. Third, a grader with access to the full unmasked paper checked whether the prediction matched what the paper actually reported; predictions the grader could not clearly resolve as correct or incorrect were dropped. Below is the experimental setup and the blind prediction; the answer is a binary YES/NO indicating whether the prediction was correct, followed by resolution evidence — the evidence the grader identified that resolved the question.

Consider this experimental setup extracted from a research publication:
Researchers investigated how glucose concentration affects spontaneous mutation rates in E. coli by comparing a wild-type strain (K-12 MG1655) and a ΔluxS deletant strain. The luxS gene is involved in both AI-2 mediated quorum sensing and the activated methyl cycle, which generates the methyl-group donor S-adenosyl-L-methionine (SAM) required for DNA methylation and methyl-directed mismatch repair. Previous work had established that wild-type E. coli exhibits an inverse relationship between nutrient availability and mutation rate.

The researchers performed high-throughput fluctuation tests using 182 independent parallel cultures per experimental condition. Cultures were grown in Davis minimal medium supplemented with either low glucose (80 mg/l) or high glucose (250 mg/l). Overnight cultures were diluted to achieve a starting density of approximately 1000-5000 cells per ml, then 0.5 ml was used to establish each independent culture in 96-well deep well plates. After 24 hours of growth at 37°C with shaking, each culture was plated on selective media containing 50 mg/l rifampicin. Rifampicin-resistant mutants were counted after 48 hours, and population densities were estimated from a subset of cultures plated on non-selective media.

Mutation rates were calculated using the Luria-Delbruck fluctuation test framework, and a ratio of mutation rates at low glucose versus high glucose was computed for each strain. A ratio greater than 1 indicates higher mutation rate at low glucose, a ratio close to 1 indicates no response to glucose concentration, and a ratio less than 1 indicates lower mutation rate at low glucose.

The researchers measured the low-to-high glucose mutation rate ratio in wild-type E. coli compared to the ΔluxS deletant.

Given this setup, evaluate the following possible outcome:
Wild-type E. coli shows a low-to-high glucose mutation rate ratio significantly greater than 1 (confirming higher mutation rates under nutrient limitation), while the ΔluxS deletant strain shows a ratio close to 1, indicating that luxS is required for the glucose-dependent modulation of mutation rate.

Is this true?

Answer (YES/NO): YES